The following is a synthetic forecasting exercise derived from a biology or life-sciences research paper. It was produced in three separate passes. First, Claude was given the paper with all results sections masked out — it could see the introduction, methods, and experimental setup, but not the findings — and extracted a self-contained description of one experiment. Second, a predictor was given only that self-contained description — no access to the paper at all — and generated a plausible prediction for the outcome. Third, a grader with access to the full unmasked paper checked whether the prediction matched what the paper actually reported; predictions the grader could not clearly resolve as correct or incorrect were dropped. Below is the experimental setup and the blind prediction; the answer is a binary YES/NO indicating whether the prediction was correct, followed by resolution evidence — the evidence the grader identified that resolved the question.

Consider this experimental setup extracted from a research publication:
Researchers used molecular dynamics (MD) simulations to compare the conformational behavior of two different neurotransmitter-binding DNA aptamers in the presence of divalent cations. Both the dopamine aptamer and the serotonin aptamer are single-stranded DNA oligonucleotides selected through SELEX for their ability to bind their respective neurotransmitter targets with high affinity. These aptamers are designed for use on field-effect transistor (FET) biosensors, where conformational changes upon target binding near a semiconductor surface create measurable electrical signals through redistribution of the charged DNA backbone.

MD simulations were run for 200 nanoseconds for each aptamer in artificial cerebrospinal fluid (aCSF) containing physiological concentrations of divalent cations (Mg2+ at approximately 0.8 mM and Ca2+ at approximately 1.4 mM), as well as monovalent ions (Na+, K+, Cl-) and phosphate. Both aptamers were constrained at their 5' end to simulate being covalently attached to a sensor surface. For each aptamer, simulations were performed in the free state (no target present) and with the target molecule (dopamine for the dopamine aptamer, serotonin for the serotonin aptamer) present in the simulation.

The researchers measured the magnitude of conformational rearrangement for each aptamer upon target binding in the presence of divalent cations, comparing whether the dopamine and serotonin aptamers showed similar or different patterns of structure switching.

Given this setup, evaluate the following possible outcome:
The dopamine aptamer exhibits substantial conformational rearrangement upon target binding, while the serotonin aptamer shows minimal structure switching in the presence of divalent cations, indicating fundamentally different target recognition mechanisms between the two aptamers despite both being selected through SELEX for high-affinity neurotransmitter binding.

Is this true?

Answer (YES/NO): NO